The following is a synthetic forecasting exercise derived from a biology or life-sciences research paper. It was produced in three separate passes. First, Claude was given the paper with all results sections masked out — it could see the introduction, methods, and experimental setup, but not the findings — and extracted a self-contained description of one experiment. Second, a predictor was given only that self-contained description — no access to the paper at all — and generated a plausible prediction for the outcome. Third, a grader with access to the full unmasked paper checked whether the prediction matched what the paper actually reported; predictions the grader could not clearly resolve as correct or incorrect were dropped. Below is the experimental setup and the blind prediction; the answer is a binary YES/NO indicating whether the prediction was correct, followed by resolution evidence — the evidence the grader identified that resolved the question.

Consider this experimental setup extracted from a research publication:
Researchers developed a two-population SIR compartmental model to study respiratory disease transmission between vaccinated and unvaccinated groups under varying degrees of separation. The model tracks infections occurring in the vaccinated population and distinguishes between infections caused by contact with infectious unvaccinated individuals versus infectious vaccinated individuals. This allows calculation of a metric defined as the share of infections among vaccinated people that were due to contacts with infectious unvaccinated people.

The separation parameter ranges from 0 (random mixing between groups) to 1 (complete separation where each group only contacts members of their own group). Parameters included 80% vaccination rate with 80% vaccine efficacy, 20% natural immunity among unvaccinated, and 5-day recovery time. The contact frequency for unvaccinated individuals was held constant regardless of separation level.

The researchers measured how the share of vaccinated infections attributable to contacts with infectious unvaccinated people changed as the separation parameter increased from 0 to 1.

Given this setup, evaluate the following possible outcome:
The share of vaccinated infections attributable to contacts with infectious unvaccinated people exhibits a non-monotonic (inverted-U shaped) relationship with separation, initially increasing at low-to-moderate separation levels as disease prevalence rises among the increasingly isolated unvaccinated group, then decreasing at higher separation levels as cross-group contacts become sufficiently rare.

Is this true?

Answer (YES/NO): YES